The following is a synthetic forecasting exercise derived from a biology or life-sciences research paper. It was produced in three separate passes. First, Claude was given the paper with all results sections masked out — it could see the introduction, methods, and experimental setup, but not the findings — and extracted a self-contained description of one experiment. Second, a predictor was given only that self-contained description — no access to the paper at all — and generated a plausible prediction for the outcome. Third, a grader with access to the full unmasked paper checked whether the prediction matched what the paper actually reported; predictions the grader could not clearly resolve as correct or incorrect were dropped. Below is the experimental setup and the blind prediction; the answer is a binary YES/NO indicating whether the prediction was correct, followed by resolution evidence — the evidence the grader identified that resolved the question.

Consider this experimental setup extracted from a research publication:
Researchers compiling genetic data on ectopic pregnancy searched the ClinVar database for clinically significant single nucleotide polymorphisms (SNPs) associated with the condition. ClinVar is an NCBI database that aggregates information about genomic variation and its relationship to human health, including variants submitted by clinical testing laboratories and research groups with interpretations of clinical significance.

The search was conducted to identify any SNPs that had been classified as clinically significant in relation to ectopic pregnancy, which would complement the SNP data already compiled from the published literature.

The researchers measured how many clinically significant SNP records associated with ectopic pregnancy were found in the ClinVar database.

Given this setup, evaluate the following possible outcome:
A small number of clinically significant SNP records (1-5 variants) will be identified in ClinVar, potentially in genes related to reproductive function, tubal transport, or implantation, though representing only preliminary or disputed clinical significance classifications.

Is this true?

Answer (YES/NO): NO